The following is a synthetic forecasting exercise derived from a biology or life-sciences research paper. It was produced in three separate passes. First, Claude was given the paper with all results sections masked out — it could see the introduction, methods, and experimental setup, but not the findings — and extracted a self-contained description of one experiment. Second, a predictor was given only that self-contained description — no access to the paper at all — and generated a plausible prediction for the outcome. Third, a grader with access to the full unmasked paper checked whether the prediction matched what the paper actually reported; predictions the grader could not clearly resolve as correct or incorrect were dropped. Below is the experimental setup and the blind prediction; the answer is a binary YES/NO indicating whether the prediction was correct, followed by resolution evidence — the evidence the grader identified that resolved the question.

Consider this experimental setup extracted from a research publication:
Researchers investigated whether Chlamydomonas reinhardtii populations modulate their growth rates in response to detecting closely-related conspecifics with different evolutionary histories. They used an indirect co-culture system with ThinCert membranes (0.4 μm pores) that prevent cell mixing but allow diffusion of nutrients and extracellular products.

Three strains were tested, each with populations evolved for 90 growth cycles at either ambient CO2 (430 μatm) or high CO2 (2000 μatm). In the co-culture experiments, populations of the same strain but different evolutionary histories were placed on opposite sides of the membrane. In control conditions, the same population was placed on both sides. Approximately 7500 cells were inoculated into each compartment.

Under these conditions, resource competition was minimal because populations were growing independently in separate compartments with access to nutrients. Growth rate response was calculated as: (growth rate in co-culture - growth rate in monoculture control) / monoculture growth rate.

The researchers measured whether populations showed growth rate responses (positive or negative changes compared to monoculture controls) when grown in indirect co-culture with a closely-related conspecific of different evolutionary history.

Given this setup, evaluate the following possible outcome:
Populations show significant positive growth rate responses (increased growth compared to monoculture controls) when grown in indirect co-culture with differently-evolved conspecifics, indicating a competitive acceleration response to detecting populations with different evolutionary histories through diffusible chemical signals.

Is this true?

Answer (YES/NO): NO